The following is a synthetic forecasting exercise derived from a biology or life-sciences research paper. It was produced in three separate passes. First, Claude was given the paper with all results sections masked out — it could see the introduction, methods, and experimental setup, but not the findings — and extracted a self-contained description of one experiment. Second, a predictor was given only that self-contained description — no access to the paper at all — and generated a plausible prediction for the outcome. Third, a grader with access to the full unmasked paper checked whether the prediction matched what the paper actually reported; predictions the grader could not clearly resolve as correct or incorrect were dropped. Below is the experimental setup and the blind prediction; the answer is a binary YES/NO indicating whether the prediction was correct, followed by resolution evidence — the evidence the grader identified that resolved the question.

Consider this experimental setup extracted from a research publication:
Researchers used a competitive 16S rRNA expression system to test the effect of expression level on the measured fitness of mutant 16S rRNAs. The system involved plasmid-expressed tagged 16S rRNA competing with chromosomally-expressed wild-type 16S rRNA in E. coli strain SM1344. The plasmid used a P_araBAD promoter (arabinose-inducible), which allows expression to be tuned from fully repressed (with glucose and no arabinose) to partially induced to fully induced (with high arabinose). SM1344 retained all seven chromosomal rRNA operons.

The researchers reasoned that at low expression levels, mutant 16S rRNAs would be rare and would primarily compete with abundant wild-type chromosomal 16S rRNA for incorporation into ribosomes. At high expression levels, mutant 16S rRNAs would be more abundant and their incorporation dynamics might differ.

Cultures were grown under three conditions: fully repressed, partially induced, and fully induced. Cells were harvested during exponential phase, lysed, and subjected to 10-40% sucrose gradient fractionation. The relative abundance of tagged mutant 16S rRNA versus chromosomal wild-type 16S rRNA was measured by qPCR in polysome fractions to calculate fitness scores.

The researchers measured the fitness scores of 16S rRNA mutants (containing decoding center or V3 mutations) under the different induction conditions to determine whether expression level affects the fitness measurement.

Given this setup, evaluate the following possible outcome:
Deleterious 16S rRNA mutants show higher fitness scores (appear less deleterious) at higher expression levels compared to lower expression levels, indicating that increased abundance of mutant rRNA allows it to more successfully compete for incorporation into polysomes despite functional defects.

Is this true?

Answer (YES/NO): NO